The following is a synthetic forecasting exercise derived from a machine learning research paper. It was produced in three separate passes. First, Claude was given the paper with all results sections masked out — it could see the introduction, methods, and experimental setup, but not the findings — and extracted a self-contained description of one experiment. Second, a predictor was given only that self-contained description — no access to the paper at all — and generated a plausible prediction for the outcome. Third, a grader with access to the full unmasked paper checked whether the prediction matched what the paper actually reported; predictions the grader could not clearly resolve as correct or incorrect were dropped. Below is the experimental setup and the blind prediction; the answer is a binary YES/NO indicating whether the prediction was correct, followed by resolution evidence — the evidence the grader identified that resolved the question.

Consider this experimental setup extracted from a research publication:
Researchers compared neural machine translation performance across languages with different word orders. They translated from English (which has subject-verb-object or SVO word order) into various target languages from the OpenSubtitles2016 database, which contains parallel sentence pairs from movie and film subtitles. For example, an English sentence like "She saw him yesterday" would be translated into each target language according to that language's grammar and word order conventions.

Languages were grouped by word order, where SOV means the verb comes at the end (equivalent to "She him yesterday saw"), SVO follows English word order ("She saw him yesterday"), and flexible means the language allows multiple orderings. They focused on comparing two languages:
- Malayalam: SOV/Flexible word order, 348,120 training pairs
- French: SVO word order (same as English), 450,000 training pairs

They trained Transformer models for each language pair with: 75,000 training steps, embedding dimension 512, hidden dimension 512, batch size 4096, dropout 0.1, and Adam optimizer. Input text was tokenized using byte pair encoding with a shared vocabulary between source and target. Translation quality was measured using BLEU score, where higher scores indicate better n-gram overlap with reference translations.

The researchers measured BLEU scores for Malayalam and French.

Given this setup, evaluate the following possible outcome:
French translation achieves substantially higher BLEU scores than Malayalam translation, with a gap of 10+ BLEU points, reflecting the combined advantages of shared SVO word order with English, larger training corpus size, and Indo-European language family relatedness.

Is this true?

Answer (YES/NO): YES